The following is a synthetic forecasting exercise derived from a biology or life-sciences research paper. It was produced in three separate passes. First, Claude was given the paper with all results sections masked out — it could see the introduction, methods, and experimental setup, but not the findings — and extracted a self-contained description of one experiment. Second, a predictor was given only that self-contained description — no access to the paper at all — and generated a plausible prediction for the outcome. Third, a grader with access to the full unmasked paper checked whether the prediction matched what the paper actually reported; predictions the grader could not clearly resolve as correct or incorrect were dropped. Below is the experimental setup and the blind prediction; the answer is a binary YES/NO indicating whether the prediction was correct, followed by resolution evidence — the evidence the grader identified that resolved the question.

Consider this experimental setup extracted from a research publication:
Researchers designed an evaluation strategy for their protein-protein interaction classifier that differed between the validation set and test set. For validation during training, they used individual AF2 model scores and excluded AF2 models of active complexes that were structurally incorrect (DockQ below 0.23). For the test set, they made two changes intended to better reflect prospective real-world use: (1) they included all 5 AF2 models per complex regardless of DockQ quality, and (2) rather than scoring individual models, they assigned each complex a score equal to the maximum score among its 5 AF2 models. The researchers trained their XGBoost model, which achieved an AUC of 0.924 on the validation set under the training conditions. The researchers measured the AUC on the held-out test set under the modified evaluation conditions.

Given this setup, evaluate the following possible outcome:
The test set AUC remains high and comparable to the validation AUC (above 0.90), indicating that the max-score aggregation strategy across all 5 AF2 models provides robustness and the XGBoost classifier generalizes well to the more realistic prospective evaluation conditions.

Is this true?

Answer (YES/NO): NO